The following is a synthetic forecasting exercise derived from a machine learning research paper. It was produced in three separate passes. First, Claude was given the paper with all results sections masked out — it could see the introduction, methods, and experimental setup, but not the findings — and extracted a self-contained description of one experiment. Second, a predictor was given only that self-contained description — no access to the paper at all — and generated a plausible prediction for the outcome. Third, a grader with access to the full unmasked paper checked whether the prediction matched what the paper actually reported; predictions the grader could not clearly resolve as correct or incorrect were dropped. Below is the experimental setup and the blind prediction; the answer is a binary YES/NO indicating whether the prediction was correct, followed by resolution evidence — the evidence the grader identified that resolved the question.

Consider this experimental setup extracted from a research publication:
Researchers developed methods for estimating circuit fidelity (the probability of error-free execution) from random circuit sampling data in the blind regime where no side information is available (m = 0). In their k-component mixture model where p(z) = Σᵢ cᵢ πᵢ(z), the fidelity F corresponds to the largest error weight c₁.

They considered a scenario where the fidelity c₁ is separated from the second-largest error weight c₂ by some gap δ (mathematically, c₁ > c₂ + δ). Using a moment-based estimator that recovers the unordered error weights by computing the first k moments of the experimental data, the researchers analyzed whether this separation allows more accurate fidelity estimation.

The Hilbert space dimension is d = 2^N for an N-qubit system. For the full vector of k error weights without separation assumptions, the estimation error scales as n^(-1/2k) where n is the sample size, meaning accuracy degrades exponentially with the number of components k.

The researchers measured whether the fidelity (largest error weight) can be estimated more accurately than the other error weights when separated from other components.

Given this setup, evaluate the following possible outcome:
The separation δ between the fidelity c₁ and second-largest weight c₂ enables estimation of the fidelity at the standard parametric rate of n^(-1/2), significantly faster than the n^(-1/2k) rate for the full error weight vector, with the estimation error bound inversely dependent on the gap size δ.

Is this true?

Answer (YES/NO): NO